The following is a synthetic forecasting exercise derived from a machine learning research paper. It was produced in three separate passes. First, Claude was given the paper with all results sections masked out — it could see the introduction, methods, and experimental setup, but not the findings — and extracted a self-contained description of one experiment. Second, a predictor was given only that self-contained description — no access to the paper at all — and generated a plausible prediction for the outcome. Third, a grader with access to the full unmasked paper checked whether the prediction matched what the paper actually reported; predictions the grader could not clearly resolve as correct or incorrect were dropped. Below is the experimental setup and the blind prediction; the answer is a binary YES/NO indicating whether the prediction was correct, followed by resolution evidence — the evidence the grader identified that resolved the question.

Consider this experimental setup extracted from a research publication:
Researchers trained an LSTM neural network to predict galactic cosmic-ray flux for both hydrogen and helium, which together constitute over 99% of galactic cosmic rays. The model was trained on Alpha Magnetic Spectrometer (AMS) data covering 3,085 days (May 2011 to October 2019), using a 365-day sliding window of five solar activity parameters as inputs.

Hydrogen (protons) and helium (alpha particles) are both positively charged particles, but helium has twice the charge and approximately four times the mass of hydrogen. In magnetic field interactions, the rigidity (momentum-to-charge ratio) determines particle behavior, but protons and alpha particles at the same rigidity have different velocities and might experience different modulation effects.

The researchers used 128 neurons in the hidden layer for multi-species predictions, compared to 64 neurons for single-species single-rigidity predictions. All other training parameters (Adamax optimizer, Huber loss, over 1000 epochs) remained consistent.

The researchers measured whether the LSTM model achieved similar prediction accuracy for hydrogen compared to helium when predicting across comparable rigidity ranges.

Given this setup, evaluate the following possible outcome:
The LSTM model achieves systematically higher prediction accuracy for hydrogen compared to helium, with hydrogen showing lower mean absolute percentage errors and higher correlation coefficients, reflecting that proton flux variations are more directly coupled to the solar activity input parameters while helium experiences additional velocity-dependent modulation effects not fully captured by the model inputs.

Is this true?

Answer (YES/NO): NO